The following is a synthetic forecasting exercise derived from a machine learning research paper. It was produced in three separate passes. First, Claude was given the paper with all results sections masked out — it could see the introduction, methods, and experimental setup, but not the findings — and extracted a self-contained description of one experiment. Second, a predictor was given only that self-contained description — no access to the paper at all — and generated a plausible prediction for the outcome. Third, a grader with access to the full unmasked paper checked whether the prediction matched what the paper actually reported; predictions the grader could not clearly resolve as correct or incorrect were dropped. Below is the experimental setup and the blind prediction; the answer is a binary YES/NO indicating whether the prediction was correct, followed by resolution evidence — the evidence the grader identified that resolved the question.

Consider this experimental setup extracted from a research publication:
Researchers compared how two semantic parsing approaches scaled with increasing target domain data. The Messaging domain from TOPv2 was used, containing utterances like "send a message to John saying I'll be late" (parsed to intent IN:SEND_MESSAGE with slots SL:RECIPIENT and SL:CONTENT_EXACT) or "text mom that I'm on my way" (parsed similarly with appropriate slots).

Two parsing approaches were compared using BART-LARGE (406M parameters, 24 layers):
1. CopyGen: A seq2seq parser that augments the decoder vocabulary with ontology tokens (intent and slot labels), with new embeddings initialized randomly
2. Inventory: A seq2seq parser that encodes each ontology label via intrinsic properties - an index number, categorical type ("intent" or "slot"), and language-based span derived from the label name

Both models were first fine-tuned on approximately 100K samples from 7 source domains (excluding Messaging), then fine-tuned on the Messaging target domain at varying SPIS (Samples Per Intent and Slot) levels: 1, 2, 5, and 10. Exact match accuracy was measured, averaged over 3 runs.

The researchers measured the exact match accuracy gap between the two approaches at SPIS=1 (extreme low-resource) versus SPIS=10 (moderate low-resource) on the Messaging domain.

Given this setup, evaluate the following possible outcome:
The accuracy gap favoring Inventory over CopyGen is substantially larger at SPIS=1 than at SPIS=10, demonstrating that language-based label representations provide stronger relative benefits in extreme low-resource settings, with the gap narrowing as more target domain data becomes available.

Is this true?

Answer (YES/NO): NO